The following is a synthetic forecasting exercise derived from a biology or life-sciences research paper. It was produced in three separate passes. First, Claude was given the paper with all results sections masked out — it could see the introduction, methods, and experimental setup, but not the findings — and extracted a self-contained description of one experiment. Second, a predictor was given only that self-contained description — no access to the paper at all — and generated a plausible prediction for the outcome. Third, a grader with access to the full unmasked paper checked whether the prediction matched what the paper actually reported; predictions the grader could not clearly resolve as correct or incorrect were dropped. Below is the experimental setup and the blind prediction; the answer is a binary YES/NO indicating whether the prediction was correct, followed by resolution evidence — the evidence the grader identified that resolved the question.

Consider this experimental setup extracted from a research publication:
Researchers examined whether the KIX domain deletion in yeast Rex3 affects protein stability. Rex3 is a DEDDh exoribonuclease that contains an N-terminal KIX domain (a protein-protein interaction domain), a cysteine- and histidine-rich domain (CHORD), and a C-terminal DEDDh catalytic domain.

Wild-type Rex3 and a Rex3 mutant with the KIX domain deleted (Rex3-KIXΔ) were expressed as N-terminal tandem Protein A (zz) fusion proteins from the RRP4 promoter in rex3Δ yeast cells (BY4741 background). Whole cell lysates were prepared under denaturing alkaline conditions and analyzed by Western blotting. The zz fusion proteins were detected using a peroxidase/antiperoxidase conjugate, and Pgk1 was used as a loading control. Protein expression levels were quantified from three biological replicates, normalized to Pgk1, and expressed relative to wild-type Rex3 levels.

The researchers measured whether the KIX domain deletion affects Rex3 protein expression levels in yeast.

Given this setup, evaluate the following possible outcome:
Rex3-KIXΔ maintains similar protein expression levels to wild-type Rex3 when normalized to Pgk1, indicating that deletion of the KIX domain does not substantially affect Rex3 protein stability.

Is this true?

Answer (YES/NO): NO